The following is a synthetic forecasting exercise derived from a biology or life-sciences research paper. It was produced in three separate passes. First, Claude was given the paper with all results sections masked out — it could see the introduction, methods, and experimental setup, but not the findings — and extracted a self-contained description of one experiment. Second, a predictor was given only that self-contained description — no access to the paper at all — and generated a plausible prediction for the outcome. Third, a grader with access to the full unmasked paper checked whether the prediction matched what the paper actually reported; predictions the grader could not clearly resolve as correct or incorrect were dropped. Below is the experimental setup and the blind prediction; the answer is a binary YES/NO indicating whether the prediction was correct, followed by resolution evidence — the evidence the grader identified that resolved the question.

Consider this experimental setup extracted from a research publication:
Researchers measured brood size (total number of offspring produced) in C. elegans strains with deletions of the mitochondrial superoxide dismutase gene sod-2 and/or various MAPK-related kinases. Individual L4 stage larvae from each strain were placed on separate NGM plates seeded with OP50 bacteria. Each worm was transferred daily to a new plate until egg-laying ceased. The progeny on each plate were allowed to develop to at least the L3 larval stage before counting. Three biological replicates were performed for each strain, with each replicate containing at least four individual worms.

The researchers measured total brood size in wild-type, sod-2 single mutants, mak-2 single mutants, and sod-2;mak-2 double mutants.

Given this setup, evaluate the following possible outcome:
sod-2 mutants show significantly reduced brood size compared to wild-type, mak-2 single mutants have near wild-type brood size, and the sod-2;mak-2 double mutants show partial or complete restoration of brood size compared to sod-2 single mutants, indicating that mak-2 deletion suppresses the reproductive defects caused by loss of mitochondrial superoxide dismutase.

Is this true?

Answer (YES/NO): NO